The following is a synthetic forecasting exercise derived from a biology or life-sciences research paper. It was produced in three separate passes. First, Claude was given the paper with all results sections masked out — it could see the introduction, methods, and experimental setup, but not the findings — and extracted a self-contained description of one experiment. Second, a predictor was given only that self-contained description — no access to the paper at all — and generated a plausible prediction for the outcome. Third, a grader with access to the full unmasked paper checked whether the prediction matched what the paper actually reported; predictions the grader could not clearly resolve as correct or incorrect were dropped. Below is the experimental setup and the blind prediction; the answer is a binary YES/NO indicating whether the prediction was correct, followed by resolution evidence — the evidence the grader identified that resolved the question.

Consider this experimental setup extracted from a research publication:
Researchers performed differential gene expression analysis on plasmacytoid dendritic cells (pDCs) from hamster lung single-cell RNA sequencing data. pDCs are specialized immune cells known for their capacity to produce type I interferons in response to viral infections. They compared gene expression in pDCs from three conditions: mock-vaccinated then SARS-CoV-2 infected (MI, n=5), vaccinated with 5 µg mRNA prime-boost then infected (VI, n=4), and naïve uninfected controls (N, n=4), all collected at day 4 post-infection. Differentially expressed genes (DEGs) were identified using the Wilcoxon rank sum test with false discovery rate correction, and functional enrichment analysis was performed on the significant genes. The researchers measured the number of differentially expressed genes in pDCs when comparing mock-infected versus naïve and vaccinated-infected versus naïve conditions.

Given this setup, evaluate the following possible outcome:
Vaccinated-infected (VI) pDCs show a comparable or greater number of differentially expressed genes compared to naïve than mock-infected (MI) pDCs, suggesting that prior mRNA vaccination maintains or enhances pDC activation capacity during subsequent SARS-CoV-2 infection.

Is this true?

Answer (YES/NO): NO